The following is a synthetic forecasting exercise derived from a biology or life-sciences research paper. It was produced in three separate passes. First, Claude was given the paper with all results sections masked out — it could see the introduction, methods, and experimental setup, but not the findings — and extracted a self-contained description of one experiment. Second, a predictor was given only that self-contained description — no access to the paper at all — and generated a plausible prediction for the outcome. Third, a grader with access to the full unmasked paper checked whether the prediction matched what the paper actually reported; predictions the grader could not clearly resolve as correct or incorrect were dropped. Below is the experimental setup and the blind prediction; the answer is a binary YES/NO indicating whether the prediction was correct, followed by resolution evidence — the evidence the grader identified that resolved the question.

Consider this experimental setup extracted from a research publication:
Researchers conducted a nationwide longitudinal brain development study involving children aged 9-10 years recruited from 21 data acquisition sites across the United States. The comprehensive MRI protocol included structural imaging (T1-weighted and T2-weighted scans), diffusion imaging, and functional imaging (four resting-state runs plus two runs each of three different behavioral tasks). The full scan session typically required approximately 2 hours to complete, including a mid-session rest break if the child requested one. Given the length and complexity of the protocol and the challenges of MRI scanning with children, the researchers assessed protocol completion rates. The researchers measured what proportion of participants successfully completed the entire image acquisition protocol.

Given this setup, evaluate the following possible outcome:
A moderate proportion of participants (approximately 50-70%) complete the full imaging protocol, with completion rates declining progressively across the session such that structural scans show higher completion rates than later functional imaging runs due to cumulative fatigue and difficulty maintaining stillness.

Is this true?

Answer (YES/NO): NO